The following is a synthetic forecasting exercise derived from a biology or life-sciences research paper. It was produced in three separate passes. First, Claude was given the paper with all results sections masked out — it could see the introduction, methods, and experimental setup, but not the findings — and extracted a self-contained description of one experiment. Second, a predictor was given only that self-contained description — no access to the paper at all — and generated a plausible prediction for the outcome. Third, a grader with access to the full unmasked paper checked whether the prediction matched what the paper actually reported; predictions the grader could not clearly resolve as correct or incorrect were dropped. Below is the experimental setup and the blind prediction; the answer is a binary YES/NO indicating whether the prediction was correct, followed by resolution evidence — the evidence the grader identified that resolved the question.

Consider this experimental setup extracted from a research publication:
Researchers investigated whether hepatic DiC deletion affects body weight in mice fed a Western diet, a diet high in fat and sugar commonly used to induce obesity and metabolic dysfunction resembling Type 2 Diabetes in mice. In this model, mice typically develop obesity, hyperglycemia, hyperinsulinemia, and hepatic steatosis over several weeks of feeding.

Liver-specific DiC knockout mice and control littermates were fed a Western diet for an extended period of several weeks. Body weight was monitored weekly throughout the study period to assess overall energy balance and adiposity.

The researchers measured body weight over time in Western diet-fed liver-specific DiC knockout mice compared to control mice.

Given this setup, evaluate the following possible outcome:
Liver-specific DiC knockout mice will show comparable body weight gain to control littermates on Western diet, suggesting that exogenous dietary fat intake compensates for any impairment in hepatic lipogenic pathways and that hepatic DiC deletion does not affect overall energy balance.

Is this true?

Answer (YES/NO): YES